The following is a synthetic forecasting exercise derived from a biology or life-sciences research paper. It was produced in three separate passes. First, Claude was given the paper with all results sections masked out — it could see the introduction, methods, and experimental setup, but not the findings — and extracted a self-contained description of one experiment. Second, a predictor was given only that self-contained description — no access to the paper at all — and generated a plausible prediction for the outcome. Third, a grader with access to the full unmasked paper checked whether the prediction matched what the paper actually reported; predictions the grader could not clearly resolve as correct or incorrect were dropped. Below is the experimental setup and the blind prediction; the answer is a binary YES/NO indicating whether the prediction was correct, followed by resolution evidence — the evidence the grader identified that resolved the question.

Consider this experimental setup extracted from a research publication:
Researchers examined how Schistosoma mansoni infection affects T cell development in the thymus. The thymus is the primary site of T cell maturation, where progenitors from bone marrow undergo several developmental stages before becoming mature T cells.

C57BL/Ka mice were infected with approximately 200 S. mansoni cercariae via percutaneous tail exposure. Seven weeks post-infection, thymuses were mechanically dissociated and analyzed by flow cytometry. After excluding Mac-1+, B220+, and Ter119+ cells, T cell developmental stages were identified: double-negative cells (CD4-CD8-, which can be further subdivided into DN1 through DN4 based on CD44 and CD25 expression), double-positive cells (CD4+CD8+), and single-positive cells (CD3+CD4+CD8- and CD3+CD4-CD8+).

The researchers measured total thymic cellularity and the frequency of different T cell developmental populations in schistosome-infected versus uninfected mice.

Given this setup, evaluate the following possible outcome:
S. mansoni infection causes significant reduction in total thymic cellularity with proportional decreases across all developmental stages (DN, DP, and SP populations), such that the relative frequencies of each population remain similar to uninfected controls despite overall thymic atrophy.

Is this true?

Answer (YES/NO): NO